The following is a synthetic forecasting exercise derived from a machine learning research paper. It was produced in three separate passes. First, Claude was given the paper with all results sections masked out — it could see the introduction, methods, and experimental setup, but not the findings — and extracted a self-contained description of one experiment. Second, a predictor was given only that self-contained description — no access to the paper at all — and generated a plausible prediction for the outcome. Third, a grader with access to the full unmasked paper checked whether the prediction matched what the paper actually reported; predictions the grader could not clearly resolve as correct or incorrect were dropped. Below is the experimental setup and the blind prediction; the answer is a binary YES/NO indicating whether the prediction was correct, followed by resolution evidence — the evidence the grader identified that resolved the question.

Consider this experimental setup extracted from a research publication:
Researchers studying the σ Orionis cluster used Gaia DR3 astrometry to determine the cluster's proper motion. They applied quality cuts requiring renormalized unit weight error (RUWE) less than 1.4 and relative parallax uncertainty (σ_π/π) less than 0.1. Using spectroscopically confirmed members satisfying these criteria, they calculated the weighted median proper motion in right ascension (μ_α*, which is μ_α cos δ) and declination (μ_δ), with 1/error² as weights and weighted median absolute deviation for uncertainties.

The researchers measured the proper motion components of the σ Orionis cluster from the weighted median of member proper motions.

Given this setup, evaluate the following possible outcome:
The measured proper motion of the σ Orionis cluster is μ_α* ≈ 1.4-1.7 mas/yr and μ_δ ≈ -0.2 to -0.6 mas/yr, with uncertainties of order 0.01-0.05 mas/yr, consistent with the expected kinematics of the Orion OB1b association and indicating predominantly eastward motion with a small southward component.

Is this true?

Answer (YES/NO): NO